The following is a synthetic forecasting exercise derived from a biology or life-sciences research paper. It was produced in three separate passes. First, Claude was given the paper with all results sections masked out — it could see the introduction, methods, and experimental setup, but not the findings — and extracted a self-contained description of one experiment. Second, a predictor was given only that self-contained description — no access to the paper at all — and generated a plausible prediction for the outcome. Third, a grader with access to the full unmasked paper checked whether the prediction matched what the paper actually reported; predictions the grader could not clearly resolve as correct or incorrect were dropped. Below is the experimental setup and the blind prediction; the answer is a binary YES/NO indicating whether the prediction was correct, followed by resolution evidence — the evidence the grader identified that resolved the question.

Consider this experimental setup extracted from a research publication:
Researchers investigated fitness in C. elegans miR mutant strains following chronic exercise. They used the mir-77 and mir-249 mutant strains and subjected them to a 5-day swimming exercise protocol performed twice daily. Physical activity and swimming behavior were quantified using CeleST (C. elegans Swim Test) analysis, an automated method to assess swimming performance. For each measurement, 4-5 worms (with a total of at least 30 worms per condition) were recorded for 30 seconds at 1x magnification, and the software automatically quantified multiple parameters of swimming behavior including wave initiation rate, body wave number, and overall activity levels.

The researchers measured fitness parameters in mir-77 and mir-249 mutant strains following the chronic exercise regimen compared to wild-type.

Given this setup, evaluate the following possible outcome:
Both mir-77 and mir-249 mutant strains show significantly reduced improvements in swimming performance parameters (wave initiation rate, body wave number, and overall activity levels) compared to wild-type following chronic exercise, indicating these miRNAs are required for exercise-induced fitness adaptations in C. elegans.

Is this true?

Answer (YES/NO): NO